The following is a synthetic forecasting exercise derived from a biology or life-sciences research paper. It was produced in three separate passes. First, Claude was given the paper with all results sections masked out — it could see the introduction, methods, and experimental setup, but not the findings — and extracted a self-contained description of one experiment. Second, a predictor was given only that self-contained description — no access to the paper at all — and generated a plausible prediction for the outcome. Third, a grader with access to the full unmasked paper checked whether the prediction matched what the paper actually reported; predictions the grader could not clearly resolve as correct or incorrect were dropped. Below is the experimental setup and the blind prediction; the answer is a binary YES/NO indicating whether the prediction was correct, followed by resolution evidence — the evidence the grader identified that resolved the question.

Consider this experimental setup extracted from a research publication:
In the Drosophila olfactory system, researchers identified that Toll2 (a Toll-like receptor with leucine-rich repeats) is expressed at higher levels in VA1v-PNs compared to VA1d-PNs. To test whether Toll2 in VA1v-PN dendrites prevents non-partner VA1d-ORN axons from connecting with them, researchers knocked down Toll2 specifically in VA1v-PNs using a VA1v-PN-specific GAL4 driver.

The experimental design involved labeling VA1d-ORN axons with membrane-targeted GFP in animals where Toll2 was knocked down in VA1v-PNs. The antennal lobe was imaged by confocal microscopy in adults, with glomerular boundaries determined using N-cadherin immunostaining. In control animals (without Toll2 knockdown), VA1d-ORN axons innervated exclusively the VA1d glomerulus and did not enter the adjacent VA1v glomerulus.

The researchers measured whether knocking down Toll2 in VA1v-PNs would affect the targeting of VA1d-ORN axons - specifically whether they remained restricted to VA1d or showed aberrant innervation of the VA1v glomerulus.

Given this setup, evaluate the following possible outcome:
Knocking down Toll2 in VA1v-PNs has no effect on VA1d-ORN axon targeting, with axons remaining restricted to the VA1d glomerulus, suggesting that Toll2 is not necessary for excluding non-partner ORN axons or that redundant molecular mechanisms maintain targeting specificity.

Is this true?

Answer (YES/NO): NO